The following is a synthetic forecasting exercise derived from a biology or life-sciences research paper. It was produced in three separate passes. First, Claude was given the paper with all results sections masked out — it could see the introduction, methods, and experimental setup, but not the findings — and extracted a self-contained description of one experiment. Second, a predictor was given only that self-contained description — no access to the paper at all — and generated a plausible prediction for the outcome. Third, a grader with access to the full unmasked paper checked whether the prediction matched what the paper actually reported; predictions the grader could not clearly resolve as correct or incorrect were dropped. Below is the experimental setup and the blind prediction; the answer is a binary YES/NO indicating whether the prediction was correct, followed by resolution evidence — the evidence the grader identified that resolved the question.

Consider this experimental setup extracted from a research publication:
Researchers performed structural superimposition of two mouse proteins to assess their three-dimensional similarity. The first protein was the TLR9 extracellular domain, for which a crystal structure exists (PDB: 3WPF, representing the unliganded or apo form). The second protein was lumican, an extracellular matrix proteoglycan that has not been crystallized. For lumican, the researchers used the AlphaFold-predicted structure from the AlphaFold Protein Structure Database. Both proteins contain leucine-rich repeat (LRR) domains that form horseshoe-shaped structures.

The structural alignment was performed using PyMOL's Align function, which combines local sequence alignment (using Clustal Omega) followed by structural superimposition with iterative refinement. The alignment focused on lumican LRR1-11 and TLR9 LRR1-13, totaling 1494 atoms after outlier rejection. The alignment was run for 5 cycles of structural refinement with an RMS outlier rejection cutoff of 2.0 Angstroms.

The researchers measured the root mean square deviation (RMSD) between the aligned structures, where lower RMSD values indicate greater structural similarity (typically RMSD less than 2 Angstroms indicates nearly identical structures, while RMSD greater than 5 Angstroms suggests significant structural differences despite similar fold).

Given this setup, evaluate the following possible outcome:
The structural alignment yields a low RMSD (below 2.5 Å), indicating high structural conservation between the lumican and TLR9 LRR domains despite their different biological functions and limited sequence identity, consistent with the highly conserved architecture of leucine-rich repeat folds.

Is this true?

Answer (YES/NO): NO